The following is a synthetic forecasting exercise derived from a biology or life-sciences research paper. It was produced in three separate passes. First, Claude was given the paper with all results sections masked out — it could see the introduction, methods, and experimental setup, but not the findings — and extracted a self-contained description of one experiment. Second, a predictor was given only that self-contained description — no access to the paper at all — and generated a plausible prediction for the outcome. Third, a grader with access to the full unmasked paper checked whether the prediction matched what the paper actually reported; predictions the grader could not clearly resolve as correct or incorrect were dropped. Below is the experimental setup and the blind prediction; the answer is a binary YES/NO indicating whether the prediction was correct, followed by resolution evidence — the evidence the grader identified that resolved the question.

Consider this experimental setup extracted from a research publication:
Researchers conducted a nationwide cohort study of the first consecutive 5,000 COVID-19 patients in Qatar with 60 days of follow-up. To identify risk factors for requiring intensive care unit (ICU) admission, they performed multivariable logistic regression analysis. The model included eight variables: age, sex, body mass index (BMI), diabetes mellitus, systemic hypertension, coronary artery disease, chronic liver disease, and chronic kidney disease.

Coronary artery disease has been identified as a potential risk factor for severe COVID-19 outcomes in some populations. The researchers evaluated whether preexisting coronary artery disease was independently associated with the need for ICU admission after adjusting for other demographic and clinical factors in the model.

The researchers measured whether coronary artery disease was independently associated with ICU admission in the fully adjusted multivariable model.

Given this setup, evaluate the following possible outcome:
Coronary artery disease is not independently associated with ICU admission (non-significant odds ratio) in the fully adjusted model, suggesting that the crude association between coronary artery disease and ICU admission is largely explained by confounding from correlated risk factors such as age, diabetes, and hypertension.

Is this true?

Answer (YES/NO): YES